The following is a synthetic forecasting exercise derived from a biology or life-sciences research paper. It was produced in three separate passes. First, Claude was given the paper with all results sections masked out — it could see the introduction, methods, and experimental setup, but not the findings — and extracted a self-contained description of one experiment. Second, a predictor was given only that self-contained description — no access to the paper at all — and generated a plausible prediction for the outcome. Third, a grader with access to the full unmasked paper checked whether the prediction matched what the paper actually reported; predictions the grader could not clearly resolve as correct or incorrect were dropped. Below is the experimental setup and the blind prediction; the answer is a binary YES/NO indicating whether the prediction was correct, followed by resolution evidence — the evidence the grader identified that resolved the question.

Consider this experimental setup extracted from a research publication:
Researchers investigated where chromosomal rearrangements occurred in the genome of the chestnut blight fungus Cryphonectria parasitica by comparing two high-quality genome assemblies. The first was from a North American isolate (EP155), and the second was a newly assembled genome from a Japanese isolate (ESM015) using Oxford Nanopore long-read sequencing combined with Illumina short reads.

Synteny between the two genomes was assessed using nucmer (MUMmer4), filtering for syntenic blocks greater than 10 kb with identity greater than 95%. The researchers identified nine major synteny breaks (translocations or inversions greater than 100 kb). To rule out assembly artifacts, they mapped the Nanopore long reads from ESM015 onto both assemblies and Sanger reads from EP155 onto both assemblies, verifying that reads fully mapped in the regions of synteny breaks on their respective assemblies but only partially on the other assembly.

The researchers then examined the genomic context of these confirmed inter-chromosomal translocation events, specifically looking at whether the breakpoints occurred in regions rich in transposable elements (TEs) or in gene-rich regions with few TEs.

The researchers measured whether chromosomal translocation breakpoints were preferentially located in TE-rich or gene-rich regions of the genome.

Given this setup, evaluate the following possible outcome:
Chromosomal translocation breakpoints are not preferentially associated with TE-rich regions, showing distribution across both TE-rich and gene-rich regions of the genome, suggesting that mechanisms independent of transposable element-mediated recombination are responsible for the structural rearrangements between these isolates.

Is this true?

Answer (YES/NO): NO